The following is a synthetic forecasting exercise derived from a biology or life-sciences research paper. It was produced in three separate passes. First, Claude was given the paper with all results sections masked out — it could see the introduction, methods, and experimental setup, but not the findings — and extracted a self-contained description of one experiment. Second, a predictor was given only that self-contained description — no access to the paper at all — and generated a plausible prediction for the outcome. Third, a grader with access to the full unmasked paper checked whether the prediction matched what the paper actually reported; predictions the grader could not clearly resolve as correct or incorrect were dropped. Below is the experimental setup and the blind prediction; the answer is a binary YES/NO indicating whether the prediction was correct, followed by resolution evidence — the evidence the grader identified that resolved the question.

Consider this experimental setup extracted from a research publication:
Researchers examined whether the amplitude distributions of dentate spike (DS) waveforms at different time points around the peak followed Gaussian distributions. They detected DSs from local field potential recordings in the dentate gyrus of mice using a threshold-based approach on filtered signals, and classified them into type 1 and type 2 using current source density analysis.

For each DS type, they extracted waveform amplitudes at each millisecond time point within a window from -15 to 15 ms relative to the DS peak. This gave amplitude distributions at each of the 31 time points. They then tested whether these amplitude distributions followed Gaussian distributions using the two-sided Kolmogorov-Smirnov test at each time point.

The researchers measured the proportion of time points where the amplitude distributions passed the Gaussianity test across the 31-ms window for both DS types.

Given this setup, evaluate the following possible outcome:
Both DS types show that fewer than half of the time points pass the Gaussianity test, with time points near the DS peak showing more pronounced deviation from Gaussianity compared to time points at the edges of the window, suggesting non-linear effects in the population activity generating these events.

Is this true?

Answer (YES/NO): NO